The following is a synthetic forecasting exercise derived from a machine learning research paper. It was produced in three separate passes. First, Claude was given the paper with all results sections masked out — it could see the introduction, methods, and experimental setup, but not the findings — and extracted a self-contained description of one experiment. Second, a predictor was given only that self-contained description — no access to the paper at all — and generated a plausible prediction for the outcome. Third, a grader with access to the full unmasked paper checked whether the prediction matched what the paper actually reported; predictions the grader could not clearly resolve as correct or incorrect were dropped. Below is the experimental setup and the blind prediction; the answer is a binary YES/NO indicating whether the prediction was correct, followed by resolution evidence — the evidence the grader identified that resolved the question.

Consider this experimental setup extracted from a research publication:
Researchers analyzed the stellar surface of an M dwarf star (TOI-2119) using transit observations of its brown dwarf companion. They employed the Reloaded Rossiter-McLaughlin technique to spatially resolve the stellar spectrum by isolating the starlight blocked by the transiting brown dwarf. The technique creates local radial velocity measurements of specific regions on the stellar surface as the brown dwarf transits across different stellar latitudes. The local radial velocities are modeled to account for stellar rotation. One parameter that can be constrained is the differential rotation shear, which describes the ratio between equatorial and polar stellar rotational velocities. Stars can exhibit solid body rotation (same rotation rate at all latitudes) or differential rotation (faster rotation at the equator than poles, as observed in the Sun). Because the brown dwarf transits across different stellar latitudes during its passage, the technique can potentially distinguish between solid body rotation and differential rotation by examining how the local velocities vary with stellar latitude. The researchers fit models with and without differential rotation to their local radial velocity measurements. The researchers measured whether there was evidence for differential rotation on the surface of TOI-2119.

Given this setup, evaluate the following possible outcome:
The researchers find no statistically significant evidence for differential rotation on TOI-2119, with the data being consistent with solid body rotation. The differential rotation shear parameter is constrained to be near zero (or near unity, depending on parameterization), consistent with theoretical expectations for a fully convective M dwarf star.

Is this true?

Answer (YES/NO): NO